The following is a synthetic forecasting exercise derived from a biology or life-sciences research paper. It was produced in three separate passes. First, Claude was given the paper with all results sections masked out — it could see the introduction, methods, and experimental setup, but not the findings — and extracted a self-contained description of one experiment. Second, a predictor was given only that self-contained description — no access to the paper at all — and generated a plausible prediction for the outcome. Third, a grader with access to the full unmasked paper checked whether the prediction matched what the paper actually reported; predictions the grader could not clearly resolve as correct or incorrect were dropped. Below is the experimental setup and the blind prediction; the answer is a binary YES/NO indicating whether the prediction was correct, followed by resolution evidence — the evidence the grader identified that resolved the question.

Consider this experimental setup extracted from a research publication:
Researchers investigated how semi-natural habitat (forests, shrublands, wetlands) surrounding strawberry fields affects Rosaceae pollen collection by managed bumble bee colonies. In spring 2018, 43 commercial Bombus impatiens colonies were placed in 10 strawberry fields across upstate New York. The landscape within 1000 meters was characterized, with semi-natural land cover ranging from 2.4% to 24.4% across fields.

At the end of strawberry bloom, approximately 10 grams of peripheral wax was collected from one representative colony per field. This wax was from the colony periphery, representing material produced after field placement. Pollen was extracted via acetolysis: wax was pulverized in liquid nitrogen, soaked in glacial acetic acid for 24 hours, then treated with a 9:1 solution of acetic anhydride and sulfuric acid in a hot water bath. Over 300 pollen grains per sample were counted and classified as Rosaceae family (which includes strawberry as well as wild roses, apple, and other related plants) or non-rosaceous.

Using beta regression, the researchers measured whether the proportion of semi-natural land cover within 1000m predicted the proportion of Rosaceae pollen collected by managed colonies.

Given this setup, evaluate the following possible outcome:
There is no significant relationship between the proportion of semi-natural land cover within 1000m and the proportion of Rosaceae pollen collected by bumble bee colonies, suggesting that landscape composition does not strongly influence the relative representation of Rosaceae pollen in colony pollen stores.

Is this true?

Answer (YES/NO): YES